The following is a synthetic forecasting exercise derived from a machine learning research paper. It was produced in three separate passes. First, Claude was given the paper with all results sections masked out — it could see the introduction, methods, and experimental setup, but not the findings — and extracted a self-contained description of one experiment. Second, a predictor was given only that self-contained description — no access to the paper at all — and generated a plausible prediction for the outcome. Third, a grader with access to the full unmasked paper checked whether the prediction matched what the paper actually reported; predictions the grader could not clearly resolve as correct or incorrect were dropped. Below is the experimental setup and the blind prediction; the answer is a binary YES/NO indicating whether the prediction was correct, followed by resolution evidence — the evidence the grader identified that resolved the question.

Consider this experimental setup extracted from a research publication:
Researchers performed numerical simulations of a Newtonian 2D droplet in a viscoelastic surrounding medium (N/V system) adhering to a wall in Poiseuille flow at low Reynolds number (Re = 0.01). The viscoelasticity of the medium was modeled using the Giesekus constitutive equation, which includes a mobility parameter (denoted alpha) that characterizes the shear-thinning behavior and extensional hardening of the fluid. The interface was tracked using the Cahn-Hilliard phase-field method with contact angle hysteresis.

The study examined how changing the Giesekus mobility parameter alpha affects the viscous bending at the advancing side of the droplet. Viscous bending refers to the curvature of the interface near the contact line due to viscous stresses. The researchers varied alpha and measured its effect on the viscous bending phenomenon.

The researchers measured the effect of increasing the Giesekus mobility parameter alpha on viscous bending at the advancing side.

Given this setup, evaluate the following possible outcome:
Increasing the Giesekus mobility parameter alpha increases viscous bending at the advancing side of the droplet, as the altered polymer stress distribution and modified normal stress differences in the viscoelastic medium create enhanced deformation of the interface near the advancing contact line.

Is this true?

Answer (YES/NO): NO